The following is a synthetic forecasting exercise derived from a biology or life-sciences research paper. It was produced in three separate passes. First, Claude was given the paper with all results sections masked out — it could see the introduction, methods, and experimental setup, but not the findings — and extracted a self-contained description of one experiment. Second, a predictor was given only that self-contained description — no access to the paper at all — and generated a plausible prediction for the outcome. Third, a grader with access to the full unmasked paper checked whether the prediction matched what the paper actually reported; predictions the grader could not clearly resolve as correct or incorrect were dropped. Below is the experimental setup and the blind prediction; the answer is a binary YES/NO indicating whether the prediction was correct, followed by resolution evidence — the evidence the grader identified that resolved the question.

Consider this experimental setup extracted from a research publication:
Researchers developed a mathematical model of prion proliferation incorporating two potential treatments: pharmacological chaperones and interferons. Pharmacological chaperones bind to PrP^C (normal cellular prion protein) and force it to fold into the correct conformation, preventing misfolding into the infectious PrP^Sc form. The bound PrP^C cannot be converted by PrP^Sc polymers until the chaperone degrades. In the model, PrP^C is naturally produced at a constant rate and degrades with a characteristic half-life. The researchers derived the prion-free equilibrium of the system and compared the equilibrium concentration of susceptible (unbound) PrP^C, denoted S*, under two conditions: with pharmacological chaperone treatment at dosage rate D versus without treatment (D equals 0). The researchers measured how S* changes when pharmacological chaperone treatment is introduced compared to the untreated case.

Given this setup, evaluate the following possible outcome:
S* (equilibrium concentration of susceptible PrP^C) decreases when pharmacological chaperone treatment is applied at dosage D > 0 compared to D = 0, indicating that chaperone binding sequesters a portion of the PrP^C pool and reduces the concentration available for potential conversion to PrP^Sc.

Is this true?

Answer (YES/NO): YES